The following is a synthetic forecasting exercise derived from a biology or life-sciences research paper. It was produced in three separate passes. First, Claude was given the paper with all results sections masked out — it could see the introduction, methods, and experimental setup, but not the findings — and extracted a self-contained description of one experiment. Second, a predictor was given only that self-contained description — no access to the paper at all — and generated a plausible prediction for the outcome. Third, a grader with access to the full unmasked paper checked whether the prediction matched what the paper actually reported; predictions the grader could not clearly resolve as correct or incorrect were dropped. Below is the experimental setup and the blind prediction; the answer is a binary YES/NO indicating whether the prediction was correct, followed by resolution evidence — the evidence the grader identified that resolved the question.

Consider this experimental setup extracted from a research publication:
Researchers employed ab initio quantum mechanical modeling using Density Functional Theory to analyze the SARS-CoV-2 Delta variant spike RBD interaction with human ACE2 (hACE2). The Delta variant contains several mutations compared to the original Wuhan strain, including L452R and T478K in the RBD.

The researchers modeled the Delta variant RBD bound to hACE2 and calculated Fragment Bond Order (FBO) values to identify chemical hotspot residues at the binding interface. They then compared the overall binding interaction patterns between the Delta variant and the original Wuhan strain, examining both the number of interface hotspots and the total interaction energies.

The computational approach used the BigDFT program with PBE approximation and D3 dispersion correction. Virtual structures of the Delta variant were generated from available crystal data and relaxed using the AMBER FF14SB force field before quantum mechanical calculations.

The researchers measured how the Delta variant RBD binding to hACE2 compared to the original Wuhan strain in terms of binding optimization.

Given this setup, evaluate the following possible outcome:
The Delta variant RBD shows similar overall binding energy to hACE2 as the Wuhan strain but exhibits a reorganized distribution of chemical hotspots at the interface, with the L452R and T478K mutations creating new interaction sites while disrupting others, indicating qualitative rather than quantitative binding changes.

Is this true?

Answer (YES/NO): NO